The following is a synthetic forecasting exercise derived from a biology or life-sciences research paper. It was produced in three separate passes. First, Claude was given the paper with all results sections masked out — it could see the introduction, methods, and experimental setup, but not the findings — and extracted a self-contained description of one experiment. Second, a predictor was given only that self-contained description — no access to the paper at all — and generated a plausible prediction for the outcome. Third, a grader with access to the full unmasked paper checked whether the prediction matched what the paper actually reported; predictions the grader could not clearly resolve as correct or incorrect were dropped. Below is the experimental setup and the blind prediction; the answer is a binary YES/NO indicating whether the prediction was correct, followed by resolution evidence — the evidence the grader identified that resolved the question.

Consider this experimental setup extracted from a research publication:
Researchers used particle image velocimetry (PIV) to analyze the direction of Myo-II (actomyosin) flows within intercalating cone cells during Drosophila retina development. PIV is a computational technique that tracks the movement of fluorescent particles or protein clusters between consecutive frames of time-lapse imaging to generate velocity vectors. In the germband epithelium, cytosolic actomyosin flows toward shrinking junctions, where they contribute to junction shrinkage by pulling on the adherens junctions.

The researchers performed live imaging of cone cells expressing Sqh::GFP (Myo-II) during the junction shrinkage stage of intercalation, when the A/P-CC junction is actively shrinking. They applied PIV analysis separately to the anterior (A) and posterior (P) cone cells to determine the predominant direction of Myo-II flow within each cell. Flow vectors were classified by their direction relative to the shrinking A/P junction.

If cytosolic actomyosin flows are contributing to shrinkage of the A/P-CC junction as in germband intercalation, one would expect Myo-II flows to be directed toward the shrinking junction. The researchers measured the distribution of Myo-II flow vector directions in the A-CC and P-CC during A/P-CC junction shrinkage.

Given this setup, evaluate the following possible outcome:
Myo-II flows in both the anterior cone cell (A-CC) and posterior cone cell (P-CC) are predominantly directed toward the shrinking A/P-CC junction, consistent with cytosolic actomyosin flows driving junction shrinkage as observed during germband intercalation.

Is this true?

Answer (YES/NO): NO